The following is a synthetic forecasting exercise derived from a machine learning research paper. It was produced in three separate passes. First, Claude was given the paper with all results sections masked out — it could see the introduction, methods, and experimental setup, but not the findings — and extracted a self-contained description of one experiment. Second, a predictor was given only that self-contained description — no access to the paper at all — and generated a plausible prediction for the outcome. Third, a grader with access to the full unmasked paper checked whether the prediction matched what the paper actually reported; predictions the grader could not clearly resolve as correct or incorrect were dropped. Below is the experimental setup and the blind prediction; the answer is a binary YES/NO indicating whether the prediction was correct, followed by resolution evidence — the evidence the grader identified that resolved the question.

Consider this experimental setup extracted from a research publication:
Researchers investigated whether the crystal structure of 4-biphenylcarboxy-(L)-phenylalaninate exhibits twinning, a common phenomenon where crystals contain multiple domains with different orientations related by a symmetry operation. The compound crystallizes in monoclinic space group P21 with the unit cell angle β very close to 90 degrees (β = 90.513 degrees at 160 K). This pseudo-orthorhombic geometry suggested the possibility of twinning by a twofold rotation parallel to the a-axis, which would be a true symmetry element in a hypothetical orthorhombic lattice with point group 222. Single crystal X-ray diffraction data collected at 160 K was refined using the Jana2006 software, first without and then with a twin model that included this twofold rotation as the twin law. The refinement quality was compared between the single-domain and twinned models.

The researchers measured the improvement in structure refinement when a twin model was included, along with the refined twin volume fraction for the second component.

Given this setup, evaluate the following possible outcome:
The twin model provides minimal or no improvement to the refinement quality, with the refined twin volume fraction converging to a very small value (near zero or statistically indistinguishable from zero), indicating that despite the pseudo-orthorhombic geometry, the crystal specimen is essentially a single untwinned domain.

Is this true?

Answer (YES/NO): NO